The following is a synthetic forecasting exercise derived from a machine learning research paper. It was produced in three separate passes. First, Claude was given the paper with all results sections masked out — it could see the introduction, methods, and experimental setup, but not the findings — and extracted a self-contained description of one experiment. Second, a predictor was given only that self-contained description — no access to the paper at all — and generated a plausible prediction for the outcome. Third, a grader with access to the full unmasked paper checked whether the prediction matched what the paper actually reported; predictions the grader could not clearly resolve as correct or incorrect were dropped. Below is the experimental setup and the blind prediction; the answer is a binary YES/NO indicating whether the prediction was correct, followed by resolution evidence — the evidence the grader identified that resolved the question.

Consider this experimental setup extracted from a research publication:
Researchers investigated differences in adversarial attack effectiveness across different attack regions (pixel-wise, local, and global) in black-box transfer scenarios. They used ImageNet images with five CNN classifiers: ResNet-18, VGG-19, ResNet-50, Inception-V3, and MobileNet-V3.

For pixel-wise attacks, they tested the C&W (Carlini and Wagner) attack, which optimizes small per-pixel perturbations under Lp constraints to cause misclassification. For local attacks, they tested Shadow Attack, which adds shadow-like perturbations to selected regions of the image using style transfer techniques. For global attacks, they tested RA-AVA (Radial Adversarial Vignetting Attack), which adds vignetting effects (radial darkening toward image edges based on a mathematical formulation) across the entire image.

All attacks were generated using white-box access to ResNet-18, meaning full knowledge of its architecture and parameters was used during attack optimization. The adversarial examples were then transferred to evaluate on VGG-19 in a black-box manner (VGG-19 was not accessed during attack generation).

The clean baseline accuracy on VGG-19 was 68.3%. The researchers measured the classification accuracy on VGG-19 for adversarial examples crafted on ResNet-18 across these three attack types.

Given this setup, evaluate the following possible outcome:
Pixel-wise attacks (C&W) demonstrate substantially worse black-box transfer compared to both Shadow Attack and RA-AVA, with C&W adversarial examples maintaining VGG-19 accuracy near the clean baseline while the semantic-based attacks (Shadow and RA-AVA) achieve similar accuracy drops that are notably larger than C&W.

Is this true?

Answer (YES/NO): NO